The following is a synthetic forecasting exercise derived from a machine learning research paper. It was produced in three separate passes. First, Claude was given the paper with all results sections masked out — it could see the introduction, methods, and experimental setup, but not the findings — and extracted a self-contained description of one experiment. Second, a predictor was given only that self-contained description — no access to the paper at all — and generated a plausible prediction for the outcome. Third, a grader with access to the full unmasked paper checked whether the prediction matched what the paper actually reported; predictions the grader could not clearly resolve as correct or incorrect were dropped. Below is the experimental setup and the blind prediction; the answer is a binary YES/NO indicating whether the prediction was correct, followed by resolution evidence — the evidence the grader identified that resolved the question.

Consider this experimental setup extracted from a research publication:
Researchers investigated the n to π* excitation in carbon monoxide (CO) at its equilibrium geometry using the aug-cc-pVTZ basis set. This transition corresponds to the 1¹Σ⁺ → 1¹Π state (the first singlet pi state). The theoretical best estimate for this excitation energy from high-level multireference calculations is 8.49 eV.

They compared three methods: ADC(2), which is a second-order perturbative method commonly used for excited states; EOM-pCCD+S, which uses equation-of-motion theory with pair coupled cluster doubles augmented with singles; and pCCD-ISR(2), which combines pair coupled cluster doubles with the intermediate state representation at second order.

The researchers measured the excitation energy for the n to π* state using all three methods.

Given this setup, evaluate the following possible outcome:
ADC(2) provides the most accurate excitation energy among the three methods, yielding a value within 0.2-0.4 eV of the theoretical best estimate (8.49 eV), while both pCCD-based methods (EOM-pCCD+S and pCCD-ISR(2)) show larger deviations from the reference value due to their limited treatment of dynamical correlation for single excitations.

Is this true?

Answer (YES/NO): NO